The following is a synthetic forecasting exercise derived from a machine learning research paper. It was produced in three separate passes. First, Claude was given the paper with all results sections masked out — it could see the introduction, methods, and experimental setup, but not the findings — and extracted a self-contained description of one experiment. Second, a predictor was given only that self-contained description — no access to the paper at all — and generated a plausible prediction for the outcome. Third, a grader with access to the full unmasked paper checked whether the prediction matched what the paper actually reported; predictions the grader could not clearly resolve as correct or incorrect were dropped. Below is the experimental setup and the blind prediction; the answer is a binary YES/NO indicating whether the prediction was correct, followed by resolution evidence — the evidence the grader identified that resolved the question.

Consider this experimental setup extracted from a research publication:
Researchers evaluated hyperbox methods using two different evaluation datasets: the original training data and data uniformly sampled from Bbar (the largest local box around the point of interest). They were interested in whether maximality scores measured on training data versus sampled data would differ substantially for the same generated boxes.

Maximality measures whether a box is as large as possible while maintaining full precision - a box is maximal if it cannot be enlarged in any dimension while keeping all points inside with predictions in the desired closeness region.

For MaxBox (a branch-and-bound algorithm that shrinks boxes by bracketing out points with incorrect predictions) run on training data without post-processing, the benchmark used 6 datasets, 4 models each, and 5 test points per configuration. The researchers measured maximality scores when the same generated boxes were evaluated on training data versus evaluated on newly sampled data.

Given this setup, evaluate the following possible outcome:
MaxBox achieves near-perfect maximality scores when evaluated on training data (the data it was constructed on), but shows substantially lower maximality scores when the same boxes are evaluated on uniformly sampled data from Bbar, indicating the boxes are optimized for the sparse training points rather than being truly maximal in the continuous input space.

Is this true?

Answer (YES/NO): NO